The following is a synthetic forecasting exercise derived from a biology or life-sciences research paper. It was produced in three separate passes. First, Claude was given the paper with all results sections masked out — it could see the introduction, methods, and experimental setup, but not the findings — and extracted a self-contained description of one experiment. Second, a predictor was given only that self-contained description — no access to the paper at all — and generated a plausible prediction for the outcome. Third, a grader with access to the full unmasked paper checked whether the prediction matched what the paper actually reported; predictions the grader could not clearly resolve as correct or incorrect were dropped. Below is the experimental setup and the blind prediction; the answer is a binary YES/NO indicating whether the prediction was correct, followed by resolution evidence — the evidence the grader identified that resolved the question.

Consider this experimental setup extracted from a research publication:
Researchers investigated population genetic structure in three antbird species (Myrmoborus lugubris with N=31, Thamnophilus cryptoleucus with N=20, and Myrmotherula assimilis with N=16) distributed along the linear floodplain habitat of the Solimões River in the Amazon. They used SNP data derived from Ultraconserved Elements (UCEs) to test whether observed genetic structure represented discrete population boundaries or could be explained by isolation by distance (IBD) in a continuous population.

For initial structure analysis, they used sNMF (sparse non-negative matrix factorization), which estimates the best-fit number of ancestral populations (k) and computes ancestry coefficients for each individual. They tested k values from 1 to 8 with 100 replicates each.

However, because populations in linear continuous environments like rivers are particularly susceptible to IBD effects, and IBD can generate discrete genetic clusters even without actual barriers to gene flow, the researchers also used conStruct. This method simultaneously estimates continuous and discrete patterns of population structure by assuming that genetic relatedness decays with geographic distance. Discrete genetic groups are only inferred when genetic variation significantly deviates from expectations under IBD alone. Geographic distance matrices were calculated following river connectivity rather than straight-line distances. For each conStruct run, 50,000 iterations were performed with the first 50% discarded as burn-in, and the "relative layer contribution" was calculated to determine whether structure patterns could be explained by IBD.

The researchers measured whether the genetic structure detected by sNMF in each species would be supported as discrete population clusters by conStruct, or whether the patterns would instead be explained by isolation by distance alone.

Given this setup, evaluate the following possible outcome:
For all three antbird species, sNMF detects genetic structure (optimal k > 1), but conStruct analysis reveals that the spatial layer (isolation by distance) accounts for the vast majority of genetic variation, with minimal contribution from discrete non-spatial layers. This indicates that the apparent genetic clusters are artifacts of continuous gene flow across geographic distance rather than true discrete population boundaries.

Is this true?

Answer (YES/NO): NO